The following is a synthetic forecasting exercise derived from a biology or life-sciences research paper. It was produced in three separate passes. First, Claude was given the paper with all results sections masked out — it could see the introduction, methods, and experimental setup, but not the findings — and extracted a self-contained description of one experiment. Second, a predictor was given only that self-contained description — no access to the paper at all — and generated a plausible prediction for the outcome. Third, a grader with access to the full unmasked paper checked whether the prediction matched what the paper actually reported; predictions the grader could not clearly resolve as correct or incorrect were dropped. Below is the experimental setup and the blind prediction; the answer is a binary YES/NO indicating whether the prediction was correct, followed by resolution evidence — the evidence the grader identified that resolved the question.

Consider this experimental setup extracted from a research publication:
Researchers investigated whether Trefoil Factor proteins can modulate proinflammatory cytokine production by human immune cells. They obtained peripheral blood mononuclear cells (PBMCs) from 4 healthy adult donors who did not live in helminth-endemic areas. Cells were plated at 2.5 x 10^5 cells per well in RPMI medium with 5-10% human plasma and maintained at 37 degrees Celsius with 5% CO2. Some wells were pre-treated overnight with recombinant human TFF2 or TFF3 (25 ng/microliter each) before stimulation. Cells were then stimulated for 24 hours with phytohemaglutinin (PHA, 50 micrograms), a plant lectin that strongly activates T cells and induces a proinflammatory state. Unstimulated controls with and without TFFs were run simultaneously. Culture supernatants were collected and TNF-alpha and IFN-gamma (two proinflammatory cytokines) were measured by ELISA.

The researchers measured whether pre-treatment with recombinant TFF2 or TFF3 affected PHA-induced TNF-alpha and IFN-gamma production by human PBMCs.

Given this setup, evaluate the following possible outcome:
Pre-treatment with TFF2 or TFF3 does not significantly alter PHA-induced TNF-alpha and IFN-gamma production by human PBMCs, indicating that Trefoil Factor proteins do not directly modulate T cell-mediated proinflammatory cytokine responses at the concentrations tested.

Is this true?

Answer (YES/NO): NO